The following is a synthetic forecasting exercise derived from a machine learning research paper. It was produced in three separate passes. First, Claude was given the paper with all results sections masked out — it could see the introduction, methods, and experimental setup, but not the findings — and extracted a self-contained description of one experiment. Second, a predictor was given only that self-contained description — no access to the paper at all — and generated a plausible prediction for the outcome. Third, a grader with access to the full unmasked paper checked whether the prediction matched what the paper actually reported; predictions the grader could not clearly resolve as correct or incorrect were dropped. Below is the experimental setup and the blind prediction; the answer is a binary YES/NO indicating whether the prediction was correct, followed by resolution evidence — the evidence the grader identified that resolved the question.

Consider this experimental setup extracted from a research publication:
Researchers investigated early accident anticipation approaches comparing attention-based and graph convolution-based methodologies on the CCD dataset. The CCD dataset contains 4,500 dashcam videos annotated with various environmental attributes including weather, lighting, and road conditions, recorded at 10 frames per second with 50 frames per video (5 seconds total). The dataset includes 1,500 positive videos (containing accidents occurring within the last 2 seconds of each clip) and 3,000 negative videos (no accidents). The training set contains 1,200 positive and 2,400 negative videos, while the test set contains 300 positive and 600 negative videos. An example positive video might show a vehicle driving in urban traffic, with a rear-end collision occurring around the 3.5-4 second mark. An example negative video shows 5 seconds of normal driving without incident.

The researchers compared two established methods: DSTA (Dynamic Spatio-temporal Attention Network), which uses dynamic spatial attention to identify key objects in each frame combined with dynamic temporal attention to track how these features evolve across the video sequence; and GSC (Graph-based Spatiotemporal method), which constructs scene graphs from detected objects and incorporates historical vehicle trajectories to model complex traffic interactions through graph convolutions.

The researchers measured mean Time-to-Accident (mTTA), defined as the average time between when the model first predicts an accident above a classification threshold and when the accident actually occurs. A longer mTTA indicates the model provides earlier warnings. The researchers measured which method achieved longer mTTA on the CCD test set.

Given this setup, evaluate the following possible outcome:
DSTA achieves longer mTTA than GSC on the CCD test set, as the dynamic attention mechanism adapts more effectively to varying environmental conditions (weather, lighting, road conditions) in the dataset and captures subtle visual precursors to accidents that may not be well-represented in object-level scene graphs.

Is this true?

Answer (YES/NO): YES